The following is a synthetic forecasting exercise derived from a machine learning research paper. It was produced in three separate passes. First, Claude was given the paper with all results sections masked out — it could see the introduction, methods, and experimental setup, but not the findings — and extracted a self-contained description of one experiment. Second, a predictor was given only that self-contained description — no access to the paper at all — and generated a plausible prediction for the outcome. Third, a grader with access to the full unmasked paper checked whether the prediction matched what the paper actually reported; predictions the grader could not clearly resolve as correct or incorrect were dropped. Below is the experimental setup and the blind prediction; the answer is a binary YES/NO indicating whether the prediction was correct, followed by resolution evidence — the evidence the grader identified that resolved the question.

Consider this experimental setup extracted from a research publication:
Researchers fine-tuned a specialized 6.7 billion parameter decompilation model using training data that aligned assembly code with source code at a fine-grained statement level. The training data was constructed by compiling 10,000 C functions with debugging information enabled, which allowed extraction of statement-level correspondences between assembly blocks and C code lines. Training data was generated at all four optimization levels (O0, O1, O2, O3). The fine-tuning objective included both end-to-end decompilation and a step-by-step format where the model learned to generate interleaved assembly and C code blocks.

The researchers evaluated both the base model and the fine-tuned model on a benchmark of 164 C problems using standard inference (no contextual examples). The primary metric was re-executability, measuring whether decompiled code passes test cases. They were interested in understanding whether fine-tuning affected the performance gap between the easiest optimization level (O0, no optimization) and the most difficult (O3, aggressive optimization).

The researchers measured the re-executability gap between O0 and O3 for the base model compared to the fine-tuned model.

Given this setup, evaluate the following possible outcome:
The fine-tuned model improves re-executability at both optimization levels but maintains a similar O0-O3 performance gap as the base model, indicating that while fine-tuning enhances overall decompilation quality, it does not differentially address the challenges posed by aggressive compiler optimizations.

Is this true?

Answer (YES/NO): NO